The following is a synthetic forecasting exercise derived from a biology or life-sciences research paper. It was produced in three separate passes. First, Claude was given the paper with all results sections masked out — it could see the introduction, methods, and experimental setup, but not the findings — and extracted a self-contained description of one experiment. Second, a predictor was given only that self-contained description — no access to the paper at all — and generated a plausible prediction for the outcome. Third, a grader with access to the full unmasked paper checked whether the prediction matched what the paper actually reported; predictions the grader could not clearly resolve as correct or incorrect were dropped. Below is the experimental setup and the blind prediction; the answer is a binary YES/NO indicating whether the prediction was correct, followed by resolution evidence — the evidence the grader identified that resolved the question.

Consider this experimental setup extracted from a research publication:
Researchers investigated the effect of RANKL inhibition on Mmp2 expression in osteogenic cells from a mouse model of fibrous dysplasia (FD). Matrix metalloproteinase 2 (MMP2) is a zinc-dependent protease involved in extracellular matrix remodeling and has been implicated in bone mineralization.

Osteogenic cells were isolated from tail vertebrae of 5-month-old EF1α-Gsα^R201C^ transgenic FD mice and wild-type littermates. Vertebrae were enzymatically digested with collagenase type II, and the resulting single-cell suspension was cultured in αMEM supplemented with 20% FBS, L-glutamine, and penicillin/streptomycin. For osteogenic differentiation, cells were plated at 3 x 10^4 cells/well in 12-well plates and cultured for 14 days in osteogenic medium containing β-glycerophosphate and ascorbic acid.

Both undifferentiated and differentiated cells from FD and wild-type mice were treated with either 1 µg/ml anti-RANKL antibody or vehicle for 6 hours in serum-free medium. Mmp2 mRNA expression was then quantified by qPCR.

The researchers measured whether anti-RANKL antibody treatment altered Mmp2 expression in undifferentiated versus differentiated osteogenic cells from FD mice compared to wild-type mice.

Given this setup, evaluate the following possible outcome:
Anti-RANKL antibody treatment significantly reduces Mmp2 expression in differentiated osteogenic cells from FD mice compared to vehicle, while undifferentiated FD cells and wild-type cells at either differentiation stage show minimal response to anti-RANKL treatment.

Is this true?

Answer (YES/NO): NO